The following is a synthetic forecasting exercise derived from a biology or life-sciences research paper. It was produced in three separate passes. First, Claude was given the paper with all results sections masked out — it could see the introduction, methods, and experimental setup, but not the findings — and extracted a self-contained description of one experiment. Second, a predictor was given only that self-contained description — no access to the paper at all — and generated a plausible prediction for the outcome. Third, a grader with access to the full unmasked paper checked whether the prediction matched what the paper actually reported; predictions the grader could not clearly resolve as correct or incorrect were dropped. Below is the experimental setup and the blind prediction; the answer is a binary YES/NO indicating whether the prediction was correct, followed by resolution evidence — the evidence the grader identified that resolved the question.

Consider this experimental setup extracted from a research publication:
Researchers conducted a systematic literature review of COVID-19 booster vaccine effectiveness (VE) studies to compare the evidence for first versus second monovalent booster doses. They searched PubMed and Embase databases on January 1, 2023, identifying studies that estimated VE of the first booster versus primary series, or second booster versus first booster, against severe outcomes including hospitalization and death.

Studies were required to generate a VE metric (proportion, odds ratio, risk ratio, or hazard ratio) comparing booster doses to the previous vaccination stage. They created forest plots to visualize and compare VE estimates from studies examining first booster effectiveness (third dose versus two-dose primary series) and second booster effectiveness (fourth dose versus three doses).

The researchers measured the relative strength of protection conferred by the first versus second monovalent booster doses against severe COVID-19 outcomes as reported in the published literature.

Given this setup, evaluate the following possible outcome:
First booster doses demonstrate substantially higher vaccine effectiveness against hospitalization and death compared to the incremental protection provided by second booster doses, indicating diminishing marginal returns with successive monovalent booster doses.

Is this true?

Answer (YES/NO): YES